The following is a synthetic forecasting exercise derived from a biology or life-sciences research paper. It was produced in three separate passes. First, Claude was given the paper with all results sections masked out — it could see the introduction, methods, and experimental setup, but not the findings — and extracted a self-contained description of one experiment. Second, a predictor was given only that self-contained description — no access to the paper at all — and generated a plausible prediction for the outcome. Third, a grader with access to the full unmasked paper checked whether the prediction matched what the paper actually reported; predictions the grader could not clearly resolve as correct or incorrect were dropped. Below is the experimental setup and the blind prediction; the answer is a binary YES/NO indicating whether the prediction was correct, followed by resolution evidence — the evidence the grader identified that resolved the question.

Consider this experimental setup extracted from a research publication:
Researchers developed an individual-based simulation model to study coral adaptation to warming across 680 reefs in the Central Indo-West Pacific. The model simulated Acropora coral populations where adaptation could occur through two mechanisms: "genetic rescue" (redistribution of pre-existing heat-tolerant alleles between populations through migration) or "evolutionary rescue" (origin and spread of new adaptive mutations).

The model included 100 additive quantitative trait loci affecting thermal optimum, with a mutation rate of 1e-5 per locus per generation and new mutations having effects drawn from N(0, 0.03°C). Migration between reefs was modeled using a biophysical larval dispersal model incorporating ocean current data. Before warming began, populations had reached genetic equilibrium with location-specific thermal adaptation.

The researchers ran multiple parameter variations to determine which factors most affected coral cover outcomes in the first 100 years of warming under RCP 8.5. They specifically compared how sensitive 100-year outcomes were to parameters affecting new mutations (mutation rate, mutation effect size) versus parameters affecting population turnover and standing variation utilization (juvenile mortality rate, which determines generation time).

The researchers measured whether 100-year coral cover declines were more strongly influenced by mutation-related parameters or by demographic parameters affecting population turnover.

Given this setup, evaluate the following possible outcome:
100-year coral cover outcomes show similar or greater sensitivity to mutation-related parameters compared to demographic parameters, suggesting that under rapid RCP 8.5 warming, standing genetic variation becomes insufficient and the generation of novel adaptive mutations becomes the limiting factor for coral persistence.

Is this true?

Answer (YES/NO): NO